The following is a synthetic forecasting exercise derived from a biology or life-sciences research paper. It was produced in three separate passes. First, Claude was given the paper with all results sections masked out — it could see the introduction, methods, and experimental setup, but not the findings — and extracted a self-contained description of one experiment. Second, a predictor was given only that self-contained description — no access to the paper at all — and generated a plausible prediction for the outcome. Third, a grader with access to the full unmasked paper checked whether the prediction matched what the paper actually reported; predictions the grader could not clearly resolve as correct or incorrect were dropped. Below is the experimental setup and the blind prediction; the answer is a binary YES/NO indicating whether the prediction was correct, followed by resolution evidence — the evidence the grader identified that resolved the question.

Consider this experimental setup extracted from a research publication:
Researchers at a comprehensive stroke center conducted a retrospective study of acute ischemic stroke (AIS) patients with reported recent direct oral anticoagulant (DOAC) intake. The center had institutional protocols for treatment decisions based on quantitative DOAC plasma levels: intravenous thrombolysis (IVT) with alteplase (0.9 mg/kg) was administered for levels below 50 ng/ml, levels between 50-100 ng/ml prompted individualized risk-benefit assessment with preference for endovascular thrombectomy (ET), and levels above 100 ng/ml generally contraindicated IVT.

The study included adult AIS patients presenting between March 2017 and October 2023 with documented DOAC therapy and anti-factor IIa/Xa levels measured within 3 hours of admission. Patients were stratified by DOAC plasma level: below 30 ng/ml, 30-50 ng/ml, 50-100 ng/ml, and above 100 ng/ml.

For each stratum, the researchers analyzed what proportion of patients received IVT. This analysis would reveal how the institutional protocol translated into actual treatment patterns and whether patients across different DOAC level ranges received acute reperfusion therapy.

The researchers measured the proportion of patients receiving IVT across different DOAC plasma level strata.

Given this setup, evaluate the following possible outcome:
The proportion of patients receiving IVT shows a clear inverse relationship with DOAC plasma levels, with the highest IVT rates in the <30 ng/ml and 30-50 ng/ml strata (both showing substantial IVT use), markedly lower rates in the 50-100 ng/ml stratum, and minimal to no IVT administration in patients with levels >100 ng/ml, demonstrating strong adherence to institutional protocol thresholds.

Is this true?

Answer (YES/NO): NO